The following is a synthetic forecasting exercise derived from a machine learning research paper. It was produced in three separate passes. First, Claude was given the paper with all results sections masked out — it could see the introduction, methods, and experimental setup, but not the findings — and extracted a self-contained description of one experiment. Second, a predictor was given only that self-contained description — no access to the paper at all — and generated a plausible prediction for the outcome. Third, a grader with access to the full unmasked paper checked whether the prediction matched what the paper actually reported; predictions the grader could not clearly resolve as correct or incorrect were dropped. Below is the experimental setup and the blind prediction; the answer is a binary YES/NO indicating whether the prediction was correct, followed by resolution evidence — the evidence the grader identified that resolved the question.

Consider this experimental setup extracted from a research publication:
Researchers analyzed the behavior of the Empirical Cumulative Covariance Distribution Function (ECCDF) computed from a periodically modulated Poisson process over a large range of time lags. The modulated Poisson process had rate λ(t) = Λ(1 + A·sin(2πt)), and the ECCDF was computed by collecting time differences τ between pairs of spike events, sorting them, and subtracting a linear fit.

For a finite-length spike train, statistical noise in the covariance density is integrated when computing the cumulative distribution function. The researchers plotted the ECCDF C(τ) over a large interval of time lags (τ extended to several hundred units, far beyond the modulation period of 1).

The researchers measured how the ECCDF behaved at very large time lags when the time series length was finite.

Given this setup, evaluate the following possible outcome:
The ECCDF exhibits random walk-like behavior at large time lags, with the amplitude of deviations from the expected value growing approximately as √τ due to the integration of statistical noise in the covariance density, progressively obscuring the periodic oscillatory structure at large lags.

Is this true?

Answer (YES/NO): YES